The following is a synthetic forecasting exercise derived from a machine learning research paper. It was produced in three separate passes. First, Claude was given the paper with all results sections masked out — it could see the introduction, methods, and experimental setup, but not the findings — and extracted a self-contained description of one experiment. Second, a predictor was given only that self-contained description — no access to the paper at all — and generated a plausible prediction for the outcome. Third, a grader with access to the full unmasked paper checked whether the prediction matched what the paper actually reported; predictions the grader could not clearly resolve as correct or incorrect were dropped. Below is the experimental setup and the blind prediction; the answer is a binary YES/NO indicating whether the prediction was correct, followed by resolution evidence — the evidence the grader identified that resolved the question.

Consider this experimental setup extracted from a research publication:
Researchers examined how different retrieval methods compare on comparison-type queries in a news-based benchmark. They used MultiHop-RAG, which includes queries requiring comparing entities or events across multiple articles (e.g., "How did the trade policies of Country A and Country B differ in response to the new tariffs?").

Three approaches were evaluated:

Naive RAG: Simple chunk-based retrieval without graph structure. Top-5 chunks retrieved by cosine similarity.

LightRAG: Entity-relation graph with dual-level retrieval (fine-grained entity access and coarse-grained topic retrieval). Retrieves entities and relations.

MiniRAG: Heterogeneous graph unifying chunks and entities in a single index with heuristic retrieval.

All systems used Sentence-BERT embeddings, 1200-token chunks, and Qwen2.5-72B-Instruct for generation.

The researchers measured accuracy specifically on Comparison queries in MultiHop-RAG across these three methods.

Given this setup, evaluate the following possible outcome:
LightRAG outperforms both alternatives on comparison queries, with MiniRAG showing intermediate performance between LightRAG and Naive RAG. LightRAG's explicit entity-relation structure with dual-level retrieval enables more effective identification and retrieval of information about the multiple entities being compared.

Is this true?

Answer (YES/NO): NO